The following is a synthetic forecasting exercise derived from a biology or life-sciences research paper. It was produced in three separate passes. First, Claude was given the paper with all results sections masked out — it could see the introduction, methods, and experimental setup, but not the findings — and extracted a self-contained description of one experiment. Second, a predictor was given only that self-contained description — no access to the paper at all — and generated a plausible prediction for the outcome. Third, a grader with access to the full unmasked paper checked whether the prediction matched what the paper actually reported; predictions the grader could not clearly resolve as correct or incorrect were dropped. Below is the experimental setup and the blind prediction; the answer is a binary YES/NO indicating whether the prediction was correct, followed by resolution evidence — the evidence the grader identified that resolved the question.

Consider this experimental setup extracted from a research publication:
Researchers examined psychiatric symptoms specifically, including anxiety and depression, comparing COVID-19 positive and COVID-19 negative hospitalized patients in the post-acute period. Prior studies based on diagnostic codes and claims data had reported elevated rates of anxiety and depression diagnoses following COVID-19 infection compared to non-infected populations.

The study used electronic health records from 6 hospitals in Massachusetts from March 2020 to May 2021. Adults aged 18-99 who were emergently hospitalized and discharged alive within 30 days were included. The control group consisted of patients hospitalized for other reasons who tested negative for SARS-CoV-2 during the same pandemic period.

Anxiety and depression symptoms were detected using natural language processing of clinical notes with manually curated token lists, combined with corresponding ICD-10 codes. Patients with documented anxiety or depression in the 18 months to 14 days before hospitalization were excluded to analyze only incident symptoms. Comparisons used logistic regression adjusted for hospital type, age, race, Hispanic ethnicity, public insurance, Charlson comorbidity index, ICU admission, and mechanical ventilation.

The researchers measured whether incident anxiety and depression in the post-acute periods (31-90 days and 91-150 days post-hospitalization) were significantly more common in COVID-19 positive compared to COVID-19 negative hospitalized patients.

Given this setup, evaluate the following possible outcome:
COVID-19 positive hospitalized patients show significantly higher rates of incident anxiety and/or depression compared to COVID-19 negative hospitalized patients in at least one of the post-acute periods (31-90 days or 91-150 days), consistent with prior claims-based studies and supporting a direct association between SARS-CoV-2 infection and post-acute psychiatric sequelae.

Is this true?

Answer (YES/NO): NO